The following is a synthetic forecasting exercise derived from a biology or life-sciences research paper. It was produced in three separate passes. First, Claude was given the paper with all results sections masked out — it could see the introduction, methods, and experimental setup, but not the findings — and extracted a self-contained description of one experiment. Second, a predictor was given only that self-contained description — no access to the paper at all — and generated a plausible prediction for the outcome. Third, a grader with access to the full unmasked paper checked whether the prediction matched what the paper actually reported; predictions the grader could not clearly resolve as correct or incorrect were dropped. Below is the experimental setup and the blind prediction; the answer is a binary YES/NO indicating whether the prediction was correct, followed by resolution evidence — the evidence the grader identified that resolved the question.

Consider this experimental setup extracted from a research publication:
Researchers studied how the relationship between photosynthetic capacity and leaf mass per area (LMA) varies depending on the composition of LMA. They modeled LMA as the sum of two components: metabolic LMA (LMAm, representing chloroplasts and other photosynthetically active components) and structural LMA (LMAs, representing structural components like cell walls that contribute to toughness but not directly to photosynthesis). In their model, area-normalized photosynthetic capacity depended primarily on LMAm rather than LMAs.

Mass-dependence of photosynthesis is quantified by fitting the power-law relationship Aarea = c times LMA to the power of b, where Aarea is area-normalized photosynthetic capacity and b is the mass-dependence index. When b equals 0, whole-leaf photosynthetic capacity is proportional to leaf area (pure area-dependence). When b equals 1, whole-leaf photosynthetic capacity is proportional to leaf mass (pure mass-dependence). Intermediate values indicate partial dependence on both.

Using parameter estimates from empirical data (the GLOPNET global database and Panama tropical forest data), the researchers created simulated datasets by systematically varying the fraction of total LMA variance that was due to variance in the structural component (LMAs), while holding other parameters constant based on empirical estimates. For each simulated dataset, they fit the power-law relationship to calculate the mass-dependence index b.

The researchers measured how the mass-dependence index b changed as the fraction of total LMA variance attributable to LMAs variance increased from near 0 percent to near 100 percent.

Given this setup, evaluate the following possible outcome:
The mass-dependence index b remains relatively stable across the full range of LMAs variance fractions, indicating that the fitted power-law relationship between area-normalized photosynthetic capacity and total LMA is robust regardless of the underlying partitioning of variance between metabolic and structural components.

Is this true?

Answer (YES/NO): NO